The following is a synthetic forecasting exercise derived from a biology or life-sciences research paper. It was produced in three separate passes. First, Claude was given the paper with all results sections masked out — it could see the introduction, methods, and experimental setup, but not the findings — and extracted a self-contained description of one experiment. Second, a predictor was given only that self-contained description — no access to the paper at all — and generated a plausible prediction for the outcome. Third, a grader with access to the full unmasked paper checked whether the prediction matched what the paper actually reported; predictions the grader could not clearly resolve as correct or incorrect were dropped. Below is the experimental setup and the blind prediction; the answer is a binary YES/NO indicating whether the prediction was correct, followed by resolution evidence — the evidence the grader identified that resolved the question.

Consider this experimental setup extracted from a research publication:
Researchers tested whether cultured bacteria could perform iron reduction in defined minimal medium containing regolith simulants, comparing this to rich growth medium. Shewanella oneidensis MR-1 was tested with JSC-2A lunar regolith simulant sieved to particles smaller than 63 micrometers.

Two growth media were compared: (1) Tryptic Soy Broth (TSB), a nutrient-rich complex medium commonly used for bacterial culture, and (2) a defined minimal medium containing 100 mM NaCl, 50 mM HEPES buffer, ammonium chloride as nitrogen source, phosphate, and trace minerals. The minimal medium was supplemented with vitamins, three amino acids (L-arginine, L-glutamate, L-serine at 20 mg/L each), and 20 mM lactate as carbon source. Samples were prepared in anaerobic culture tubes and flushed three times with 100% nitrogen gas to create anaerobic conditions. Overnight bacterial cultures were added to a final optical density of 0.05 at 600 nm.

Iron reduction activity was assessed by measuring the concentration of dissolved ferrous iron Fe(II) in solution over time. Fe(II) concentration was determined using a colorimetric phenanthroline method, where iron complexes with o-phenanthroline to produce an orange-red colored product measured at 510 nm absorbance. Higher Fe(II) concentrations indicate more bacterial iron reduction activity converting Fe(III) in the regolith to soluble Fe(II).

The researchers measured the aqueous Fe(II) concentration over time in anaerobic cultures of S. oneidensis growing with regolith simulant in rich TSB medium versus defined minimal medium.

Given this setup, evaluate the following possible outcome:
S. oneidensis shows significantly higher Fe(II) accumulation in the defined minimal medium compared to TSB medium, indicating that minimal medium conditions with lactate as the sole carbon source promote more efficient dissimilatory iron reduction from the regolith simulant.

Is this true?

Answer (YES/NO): NO